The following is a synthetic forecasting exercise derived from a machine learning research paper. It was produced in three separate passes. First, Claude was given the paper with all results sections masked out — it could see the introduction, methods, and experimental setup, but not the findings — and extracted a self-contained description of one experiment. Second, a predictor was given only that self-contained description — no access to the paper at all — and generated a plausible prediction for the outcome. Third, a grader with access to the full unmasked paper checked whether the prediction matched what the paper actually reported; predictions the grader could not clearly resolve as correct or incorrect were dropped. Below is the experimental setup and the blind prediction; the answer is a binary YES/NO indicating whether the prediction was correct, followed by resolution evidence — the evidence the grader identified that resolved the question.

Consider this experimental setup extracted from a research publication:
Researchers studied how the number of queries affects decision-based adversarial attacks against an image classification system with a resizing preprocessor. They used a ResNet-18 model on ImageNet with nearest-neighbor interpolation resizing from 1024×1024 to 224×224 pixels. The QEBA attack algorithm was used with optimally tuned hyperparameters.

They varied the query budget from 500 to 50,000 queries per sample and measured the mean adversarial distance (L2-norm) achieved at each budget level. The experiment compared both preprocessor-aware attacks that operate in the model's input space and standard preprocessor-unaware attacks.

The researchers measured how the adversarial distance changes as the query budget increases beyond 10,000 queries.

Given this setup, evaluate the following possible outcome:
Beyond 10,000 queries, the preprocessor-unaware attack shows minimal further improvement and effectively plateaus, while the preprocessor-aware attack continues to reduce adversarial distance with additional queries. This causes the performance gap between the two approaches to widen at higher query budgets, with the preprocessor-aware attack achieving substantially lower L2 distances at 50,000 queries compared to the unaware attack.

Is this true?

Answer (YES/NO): NO